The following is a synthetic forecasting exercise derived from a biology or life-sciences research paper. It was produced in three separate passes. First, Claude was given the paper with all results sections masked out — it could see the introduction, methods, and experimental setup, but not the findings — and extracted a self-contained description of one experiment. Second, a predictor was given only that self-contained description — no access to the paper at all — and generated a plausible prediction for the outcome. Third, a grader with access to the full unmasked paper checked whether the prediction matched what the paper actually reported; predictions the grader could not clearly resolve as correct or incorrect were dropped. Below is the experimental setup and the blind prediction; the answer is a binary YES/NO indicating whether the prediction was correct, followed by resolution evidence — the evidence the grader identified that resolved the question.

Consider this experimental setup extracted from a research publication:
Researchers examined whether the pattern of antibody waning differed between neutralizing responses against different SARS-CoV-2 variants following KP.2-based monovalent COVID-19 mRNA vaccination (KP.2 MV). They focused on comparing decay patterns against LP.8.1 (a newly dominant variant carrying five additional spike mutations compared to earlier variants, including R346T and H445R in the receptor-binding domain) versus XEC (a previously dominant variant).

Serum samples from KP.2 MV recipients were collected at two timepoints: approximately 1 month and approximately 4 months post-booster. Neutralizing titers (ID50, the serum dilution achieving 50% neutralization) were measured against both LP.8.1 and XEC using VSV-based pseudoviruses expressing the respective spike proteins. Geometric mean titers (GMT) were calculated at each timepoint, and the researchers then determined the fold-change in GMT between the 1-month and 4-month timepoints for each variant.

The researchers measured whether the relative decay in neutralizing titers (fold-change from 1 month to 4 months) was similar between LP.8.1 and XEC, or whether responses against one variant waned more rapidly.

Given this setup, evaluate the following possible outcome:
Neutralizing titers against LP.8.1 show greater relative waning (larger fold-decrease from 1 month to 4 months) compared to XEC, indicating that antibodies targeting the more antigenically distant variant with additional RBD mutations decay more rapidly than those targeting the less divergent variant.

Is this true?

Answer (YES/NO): NO